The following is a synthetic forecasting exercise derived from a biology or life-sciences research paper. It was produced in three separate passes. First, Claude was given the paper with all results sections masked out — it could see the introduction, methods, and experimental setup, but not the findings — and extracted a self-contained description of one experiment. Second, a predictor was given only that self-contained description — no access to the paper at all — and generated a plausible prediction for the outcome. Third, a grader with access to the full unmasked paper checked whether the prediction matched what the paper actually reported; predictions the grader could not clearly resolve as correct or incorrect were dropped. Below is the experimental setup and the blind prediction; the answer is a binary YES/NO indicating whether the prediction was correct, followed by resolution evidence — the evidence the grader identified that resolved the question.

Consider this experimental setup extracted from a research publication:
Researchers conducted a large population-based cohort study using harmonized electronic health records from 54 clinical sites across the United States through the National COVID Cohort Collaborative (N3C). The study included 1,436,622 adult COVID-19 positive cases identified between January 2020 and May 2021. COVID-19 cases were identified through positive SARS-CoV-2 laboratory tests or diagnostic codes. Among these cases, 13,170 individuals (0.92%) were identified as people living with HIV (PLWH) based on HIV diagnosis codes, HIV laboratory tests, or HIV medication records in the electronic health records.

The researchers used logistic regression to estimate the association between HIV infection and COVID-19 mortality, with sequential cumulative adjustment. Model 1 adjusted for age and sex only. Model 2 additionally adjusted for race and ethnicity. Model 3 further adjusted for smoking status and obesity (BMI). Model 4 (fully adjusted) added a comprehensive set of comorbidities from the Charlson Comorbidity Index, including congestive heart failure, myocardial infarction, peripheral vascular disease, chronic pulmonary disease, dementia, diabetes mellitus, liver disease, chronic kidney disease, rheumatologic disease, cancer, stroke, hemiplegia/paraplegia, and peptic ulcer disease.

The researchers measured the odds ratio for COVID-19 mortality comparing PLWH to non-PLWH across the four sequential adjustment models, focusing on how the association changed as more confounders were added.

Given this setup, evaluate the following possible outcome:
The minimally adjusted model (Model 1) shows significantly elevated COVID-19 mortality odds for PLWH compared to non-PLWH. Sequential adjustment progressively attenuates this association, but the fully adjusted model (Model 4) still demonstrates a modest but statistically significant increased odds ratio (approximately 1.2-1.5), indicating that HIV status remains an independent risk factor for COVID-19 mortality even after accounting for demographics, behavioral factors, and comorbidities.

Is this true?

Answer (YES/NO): YES